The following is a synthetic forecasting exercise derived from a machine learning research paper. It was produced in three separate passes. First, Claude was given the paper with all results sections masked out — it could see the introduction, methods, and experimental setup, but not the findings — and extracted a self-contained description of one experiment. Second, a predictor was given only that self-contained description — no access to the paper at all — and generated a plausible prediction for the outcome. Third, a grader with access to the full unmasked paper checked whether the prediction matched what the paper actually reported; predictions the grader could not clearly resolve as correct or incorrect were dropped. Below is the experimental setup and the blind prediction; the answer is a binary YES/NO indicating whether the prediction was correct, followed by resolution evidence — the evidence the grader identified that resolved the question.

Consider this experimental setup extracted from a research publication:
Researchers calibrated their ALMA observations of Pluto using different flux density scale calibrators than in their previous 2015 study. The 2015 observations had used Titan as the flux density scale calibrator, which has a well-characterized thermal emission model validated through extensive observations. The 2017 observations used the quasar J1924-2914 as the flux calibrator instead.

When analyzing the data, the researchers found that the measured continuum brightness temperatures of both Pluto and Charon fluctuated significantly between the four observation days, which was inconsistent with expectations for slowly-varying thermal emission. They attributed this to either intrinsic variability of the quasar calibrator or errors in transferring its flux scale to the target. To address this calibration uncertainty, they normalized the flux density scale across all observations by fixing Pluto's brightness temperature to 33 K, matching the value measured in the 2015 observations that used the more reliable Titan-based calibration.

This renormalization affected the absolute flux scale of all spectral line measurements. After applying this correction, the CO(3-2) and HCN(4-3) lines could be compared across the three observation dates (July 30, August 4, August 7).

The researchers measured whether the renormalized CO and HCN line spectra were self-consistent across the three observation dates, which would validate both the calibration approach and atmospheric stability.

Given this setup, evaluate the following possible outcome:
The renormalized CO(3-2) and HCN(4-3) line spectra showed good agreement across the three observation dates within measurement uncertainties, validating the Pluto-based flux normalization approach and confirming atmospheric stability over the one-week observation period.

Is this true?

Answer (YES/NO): YES